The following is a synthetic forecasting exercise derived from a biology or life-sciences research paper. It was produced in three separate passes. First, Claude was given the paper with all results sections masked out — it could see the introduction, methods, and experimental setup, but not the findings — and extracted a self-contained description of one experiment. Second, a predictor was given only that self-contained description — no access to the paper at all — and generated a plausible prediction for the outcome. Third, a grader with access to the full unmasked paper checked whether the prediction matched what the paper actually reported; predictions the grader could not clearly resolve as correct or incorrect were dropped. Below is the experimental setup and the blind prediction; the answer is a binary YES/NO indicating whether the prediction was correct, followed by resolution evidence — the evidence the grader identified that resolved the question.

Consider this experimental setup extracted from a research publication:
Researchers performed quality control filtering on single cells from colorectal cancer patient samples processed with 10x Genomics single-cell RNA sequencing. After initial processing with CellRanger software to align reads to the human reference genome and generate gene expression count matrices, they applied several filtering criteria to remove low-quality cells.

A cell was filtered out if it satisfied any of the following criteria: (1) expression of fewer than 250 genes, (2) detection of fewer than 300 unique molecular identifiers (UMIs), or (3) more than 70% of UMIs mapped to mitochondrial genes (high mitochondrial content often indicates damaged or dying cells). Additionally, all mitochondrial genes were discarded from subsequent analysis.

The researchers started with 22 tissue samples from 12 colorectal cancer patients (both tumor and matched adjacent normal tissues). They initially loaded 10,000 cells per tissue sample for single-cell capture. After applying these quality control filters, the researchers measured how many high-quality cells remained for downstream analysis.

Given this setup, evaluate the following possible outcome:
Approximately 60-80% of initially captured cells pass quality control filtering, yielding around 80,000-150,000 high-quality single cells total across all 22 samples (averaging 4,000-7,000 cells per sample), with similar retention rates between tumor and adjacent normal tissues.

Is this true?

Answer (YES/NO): NO